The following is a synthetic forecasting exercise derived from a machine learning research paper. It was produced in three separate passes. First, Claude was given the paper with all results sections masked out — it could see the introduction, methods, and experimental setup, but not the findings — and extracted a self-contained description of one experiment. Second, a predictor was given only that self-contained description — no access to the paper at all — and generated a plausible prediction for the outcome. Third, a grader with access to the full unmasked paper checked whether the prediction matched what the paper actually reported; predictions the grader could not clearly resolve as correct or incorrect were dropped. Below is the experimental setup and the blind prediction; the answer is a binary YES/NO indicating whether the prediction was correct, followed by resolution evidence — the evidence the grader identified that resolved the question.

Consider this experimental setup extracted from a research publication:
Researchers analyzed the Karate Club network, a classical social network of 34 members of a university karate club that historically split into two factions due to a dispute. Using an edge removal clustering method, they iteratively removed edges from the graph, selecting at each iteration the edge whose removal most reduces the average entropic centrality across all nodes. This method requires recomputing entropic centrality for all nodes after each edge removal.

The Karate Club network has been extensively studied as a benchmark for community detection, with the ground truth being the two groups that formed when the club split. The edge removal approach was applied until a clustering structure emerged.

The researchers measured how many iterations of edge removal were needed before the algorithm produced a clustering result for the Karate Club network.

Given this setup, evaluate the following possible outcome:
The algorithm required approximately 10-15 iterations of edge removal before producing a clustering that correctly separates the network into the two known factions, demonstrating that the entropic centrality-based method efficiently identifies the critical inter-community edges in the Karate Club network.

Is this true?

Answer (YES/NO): NO